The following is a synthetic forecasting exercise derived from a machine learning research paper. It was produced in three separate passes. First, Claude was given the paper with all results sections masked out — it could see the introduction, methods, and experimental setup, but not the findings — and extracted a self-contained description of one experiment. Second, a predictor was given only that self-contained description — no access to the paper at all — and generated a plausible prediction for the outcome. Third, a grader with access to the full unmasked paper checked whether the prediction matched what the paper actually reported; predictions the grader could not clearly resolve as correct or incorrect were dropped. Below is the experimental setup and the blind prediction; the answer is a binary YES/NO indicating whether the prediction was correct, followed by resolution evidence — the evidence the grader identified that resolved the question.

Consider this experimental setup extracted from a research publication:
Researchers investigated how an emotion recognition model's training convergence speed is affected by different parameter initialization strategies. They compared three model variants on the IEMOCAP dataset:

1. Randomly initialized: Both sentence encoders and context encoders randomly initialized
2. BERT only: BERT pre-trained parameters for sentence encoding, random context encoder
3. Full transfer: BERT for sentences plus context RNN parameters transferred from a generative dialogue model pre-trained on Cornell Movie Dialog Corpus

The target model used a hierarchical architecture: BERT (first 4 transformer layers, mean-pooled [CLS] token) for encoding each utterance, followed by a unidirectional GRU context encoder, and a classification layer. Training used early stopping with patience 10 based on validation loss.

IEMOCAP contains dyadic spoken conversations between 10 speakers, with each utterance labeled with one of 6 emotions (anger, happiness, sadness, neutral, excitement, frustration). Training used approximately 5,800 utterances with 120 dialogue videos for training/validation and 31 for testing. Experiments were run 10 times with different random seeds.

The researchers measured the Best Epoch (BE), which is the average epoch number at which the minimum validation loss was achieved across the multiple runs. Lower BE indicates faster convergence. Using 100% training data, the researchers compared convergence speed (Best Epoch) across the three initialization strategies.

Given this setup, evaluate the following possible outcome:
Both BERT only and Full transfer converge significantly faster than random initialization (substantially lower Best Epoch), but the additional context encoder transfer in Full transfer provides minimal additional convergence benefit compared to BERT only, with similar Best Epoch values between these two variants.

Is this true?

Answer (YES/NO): YES